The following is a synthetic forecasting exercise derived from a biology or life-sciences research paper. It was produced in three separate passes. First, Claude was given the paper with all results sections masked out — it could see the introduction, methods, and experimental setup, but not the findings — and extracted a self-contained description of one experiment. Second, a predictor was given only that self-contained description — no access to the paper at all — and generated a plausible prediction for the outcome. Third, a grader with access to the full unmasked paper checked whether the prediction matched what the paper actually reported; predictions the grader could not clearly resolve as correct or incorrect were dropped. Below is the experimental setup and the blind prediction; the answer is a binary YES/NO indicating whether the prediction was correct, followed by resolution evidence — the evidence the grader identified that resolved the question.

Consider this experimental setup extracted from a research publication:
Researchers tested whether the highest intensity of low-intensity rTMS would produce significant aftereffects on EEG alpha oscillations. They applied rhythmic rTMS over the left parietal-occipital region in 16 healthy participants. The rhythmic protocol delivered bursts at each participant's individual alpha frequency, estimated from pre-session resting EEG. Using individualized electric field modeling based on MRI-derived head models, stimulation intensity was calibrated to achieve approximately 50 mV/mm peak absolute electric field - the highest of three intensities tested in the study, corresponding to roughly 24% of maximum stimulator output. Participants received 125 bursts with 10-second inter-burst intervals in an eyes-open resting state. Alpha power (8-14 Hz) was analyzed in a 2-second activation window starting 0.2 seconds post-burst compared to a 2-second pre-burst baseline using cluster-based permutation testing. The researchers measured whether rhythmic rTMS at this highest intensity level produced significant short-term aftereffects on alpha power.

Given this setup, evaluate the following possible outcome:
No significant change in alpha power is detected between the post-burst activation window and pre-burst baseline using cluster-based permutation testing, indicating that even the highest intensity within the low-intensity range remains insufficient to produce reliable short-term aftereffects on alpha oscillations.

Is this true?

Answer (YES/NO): YES